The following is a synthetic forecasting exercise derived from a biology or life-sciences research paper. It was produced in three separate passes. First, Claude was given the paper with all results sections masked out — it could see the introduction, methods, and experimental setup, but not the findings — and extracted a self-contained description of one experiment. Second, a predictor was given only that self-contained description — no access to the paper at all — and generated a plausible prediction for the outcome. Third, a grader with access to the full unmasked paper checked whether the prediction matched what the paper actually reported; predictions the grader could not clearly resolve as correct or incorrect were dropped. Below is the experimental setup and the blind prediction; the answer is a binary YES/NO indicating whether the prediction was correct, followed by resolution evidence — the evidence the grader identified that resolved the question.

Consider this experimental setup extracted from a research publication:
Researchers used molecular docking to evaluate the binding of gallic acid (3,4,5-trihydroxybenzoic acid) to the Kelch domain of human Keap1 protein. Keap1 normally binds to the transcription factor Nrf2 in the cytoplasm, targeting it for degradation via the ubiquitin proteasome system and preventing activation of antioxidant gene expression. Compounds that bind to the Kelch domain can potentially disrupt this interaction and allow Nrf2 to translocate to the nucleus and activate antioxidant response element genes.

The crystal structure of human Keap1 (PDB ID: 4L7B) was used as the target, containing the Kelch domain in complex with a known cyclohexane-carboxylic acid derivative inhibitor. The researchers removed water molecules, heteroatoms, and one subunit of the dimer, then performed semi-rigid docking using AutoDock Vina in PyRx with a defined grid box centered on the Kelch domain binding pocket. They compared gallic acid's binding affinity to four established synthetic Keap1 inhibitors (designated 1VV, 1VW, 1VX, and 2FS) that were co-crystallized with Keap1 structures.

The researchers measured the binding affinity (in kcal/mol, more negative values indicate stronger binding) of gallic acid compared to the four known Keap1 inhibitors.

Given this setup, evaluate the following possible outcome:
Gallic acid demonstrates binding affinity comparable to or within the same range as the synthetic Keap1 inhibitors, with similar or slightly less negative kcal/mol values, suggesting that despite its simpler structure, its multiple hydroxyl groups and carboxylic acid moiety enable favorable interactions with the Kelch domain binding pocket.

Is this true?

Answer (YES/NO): NO